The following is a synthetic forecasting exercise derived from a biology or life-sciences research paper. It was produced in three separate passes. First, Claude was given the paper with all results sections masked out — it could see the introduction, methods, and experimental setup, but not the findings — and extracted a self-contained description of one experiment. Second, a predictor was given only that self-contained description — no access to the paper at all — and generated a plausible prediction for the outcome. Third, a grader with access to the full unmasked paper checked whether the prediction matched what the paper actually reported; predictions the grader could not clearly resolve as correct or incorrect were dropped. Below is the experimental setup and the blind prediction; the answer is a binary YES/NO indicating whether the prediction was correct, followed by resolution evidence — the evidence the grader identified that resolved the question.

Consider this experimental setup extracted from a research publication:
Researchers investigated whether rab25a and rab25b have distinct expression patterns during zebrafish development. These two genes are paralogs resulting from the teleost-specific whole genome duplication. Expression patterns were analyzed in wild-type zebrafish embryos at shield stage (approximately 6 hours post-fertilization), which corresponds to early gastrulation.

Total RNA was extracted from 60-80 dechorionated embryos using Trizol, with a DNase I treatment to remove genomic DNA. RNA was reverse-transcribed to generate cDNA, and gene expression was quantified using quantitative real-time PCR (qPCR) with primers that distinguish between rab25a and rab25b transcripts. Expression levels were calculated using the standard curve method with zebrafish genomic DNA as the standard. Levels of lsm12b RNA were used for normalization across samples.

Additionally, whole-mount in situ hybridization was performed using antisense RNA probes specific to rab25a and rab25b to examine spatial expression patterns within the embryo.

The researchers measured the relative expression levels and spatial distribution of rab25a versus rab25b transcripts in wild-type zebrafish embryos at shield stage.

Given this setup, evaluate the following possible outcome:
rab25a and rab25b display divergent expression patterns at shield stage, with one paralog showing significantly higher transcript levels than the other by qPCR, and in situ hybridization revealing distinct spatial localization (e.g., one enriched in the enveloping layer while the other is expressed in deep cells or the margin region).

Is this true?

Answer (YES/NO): NO